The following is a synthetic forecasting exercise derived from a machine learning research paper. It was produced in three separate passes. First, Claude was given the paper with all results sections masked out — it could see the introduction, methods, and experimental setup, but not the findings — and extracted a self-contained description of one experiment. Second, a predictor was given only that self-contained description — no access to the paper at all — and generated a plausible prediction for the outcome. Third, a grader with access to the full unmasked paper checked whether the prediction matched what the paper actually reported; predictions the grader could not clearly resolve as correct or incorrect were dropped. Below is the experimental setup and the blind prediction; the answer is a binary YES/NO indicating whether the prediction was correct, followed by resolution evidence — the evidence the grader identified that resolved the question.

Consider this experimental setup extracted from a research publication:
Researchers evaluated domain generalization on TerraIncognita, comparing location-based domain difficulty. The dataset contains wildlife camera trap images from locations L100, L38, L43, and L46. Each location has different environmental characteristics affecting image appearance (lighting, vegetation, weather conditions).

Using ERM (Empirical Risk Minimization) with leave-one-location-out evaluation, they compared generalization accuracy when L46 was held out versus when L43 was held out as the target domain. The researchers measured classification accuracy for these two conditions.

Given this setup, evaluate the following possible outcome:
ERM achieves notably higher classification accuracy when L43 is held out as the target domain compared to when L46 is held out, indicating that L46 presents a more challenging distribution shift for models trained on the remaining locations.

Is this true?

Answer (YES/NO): YES